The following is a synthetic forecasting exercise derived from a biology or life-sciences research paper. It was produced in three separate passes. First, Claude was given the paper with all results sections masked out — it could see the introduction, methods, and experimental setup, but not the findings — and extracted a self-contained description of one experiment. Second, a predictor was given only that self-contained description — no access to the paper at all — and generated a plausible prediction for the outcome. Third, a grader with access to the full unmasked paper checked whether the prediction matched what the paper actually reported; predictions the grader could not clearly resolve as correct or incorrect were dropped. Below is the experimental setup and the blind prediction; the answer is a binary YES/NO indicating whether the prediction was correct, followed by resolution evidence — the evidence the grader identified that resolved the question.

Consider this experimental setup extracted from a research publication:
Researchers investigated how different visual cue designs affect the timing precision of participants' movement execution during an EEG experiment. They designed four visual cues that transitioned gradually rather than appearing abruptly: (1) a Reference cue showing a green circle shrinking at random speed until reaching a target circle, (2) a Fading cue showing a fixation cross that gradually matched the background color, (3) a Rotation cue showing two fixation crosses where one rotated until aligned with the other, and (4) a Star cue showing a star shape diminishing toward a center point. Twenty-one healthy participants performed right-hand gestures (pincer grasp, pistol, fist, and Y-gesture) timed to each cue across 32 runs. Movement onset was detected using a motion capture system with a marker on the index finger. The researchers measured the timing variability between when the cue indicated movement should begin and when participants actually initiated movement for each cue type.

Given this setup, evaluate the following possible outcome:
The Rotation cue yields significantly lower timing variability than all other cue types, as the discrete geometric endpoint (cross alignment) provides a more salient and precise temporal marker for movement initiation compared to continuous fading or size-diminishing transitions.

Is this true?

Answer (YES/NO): NO